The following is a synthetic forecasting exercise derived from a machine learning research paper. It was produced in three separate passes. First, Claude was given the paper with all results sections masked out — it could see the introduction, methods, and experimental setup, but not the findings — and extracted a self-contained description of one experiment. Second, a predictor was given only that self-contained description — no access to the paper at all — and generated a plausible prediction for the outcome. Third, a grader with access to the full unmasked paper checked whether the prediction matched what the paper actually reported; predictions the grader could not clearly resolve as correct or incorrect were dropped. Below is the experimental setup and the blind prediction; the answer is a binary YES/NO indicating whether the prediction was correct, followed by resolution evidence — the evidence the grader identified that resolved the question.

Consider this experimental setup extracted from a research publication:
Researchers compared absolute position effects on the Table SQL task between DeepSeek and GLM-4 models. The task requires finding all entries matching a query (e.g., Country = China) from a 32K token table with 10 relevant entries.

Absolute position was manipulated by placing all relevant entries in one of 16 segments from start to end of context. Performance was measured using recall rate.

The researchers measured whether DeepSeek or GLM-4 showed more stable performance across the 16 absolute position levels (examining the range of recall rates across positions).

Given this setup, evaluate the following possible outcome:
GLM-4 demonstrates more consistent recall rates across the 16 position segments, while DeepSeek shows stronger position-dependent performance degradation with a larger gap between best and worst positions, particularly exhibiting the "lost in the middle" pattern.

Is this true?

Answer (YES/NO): NO